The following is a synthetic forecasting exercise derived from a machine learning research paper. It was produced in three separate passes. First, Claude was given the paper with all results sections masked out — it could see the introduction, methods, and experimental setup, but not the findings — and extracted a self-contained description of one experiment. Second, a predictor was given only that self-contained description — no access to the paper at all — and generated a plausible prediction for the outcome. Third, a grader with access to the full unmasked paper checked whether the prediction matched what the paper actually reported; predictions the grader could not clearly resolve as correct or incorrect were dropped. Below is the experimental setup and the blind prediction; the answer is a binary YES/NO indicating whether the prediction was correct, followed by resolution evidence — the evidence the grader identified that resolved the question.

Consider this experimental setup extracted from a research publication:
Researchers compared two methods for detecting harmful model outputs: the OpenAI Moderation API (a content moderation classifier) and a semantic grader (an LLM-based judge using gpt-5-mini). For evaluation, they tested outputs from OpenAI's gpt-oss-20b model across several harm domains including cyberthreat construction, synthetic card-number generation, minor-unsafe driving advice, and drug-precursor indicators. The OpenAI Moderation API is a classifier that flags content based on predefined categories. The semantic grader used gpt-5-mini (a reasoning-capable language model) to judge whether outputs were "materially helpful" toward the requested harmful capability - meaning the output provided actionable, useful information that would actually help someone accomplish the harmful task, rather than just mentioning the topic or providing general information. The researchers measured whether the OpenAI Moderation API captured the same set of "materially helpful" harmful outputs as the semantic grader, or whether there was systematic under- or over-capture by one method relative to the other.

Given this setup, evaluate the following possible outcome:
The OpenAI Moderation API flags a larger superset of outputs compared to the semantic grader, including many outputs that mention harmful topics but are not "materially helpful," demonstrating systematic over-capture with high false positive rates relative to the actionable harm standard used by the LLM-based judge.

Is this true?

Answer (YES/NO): NO